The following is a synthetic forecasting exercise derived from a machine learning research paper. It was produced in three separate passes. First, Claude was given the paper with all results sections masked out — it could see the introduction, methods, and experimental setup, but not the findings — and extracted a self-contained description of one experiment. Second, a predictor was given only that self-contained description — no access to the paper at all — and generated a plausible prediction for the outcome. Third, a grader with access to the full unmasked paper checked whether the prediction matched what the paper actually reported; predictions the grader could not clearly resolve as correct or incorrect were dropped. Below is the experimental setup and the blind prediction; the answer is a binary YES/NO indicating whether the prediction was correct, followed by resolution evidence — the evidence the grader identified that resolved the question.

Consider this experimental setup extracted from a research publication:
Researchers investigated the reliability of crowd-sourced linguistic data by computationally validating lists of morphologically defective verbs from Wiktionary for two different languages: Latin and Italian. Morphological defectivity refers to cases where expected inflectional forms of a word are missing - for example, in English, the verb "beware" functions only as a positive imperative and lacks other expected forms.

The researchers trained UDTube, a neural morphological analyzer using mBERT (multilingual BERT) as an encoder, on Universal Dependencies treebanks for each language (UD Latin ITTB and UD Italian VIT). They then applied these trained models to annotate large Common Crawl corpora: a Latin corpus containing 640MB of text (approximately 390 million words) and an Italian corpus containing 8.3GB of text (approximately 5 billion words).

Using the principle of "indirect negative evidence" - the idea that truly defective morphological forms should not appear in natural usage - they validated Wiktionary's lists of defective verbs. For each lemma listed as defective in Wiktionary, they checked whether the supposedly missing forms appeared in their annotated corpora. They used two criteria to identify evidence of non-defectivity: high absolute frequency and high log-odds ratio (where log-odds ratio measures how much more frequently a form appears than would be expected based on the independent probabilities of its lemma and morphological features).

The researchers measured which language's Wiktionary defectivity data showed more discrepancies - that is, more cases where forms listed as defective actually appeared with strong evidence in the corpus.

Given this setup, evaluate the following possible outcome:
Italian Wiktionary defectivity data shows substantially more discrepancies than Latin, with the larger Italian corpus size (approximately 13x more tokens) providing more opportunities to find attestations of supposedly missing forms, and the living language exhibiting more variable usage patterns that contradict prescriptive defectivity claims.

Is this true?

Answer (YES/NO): NO